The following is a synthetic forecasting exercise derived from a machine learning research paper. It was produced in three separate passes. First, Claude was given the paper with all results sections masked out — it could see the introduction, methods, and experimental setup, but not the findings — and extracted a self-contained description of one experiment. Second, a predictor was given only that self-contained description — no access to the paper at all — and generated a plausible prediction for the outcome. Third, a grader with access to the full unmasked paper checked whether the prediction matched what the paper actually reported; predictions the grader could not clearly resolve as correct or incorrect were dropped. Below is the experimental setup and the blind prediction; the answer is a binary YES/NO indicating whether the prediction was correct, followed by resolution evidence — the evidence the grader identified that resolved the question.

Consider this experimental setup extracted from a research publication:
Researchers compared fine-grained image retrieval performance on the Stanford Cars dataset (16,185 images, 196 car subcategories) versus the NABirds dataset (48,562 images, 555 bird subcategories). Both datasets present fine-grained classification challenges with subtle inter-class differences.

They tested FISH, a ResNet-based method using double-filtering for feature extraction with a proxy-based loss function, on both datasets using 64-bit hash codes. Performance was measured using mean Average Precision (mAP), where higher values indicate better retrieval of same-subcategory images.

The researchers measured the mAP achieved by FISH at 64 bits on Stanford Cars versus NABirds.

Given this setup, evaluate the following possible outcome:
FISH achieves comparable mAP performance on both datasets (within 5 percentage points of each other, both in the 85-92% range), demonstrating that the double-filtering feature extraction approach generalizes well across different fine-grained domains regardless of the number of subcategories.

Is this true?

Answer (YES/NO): NO